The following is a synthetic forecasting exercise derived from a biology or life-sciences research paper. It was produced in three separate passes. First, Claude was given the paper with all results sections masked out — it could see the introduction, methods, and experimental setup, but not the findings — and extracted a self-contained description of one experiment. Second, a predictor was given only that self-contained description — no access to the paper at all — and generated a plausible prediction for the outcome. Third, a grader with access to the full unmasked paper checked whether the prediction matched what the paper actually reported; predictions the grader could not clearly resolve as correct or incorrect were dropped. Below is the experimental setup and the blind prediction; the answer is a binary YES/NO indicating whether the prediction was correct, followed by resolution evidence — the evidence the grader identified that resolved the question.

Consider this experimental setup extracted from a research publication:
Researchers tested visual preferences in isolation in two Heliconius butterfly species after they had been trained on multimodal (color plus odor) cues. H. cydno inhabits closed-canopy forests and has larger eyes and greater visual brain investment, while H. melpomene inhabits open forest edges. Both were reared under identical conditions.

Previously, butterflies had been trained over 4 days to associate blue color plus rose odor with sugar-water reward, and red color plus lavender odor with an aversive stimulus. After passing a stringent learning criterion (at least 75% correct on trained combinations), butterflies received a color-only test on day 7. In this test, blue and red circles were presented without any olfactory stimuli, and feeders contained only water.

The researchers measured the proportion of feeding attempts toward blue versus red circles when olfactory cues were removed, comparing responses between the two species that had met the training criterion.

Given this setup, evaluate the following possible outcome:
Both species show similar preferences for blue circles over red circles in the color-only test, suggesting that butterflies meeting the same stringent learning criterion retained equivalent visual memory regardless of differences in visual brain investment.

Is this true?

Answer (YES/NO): NO